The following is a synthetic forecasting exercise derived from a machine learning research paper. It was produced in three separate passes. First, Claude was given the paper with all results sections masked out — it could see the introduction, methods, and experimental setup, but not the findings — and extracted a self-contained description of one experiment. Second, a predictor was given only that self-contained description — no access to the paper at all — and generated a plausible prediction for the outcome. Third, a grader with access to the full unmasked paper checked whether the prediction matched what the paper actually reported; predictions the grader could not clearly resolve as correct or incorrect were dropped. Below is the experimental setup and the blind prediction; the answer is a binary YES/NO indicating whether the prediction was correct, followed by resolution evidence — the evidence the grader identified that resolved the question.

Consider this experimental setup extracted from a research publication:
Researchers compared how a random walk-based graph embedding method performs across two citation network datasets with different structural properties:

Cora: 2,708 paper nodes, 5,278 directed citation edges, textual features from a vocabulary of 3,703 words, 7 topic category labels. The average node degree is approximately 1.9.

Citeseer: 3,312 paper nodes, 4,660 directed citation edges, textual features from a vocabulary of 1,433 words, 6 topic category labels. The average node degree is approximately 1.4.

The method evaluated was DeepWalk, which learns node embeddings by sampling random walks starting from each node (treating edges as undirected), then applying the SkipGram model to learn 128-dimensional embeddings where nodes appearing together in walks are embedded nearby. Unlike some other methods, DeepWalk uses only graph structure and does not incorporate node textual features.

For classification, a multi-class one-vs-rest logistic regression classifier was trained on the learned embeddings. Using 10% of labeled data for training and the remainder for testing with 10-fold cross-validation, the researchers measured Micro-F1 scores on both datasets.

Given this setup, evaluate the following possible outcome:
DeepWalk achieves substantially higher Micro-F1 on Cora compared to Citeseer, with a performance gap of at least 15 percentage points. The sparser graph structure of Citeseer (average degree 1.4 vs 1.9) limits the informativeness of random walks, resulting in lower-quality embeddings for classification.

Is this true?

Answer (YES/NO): YES